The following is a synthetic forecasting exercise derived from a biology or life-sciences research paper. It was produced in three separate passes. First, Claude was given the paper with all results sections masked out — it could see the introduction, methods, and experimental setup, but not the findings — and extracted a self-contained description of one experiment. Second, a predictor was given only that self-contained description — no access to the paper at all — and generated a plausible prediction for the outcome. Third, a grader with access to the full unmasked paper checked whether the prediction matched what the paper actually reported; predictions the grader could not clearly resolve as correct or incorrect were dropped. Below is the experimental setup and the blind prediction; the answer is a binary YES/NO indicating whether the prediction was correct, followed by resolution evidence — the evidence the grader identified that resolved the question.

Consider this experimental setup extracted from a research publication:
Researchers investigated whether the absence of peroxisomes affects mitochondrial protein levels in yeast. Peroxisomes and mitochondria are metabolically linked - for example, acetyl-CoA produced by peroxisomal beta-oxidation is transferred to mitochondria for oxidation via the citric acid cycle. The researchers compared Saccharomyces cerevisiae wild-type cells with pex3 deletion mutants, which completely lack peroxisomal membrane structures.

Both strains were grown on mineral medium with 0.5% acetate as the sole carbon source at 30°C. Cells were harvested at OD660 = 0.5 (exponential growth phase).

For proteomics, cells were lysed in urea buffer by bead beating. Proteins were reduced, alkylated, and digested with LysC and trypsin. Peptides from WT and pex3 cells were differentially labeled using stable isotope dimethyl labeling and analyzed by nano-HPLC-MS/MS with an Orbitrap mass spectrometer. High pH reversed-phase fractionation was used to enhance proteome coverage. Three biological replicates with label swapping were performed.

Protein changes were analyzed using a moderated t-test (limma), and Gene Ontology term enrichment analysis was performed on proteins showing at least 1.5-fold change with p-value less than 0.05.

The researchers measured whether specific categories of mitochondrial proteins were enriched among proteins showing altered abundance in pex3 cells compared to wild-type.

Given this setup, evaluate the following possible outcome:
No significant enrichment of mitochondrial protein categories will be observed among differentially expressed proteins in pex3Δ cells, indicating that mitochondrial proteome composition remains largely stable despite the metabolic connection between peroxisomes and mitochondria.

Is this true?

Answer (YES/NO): NO